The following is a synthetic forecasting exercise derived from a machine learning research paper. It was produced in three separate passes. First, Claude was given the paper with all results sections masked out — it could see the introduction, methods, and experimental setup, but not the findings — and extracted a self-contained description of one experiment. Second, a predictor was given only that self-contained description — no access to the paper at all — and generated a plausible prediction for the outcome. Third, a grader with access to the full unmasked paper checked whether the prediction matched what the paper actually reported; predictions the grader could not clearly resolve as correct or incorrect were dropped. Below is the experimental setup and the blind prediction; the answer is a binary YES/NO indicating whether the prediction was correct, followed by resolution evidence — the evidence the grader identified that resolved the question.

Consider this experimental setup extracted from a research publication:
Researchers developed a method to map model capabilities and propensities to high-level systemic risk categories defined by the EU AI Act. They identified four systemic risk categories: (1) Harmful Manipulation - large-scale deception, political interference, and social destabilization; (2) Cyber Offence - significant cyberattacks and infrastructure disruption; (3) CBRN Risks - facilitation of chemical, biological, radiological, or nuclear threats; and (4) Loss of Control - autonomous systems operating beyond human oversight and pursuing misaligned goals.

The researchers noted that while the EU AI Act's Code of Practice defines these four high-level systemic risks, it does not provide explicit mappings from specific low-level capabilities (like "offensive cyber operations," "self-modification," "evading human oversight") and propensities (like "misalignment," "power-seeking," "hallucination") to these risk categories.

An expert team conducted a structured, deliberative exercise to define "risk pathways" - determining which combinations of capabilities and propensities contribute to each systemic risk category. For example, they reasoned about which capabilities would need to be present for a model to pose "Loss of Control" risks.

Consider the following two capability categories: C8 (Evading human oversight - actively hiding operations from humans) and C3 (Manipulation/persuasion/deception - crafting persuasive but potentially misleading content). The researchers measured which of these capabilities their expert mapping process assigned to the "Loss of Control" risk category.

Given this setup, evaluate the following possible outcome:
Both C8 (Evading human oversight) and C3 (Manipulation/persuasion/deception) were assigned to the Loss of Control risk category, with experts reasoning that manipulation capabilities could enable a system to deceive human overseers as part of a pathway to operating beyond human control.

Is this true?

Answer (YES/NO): NO